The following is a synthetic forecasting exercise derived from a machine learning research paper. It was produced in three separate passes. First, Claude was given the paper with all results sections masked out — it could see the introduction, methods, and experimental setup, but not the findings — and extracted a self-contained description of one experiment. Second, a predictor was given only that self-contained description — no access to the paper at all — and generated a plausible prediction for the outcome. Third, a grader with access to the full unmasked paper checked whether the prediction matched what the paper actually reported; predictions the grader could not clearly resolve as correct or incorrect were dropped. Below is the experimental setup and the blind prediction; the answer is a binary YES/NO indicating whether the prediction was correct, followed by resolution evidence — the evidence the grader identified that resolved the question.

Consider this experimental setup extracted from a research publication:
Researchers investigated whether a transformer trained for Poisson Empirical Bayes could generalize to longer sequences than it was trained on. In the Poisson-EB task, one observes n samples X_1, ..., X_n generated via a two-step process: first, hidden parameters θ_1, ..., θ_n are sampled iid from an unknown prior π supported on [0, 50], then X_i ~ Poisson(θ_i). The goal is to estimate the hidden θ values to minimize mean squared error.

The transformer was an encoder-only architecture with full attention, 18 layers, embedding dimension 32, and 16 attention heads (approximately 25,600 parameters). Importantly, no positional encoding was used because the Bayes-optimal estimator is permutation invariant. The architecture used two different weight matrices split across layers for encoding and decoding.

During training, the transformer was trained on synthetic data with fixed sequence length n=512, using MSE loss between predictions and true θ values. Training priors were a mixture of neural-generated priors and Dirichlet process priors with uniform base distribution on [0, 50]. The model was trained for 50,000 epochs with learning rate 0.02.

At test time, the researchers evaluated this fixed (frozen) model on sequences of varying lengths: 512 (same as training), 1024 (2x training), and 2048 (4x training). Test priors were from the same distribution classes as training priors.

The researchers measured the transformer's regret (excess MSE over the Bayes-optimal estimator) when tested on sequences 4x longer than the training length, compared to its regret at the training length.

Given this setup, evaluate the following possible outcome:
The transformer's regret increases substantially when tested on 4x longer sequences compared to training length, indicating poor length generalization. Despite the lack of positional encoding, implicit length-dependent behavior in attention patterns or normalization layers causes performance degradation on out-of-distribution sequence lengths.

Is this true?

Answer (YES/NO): NO